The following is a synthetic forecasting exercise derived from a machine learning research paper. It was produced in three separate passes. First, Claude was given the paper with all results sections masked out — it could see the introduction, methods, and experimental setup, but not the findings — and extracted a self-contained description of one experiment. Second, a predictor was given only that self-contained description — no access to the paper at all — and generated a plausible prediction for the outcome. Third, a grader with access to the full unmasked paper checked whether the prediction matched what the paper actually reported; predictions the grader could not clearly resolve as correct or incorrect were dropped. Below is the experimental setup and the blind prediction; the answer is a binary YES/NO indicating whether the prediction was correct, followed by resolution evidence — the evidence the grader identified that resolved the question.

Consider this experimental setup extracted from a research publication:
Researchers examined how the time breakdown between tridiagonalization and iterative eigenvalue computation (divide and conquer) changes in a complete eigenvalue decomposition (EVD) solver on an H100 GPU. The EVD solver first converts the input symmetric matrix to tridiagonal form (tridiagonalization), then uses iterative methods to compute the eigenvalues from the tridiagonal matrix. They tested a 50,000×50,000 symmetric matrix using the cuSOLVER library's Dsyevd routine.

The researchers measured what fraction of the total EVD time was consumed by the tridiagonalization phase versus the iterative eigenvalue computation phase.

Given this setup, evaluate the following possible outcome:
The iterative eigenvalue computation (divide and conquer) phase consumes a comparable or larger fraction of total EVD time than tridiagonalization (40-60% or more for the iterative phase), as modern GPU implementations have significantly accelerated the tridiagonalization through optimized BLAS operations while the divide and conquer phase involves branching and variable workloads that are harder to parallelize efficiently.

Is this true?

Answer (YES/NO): NO